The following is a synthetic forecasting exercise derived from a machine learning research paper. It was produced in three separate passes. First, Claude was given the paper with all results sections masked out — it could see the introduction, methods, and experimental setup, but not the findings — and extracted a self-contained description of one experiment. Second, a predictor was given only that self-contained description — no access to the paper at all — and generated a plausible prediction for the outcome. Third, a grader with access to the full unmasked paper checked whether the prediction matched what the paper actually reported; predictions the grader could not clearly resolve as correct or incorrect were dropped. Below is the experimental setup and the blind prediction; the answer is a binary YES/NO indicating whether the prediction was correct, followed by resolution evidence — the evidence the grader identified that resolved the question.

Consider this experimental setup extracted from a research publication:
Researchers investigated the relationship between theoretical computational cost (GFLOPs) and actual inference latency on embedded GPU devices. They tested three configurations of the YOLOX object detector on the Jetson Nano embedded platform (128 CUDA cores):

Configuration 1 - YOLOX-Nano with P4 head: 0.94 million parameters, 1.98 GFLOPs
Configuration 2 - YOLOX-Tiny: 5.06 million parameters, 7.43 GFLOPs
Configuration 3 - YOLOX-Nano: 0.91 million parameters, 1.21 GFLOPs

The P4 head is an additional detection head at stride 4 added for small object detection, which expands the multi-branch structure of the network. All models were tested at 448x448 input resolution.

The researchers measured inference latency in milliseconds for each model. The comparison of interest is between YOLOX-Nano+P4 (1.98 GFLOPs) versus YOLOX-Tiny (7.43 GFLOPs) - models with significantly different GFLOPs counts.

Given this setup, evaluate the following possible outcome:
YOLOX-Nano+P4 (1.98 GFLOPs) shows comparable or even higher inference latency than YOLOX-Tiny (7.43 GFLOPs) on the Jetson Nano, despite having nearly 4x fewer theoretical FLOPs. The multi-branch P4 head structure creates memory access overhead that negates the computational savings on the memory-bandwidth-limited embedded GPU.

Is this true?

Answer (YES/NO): YES